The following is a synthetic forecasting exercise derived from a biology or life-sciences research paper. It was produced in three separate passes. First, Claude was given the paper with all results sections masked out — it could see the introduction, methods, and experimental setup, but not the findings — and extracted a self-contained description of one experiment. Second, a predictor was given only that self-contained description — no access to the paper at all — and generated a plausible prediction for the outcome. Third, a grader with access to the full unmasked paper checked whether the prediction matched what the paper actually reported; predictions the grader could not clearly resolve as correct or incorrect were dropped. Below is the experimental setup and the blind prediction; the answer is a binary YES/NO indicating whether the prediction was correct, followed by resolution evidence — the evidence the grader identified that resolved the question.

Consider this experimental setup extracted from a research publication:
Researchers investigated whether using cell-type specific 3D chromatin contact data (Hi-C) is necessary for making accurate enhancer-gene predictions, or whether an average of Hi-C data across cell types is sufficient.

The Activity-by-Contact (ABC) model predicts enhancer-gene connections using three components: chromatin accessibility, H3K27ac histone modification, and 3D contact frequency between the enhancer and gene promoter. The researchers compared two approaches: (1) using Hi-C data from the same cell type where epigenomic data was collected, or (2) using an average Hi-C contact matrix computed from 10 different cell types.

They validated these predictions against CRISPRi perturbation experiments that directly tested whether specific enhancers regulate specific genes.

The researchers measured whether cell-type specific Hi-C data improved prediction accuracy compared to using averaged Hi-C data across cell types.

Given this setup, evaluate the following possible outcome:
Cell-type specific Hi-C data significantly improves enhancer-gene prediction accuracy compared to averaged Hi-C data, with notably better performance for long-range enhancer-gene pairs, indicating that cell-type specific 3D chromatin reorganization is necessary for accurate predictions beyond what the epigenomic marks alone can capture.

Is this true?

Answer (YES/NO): NO